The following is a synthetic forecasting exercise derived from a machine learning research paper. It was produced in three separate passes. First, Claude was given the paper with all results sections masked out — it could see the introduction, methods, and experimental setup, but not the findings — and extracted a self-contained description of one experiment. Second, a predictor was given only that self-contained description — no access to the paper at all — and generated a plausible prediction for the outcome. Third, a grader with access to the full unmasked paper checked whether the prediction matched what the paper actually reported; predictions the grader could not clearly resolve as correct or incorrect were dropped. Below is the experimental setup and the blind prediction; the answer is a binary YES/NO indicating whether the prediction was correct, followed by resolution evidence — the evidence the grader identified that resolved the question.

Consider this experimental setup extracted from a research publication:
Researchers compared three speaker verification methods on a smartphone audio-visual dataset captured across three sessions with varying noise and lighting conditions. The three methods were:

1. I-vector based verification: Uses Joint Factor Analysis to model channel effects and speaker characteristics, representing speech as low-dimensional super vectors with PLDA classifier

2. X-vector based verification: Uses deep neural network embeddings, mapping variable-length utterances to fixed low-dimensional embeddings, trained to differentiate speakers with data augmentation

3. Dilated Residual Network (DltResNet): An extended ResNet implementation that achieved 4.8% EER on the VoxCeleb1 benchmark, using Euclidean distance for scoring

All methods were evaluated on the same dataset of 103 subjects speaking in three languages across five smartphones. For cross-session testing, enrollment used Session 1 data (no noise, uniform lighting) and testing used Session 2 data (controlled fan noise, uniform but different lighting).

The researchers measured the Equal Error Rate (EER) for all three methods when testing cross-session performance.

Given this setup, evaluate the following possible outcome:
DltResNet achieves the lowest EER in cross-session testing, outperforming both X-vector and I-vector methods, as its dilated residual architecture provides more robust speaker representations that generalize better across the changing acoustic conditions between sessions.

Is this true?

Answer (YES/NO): YES